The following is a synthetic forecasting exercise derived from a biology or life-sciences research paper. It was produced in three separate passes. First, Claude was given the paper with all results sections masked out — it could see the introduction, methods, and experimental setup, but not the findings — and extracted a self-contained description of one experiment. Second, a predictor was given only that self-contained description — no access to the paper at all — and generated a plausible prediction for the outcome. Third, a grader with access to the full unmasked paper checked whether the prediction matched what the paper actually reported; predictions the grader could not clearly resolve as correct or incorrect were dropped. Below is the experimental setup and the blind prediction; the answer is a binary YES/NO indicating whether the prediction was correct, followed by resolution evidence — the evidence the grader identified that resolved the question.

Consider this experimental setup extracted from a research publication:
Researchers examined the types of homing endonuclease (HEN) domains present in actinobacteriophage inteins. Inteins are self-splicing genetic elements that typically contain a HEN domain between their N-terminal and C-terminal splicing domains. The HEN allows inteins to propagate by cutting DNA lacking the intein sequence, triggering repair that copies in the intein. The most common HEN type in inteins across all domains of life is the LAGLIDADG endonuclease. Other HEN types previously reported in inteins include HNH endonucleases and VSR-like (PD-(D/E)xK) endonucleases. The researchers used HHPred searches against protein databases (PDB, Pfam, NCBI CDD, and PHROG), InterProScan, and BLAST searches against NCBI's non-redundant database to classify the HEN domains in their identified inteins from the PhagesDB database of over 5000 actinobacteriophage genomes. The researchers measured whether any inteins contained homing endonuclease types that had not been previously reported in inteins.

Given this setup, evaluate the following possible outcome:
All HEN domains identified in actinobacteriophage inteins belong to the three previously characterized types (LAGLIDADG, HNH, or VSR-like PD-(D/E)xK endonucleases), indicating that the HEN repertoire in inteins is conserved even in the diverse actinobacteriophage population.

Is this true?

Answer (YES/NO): NO